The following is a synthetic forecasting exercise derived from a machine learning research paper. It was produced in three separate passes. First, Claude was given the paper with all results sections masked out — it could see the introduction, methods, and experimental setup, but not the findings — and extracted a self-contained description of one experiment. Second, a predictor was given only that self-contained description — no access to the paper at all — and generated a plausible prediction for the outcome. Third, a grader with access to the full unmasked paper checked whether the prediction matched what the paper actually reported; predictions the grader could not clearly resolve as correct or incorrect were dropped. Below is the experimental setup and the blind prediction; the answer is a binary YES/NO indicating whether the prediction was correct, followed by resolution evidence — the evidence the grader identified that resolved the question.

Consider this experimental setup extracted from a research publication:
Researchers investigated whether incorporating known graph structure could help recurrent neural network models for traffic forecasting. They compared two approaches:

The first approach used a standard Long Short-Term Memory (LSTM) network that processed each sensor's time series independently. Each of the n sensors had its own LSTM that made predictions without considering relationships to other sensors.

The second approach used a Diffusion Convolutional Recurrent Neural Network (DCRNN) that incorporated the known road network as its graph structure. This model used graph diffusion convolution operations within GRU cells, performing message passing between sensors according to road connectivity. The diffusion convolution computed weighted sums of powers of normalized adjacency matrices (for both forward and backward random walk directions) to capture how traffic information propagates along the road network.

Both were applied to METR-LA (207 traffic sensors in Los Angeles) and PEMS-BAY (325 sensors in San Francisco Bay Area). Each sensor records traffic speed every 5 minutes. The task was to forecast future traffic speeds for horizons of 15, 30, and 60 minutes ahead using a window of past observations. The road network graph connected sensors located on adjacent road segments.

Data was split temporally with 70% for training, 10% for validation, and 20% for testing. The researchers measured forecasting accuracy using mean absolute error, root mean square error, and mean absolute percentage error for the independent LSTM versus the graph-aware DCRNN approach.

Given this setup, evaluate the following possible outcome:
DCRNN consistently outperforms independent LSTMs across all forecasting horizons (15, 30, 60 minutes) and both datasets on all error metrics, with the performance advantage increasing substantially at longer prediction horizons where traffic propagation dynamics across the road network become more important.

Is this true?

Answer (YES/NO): NO